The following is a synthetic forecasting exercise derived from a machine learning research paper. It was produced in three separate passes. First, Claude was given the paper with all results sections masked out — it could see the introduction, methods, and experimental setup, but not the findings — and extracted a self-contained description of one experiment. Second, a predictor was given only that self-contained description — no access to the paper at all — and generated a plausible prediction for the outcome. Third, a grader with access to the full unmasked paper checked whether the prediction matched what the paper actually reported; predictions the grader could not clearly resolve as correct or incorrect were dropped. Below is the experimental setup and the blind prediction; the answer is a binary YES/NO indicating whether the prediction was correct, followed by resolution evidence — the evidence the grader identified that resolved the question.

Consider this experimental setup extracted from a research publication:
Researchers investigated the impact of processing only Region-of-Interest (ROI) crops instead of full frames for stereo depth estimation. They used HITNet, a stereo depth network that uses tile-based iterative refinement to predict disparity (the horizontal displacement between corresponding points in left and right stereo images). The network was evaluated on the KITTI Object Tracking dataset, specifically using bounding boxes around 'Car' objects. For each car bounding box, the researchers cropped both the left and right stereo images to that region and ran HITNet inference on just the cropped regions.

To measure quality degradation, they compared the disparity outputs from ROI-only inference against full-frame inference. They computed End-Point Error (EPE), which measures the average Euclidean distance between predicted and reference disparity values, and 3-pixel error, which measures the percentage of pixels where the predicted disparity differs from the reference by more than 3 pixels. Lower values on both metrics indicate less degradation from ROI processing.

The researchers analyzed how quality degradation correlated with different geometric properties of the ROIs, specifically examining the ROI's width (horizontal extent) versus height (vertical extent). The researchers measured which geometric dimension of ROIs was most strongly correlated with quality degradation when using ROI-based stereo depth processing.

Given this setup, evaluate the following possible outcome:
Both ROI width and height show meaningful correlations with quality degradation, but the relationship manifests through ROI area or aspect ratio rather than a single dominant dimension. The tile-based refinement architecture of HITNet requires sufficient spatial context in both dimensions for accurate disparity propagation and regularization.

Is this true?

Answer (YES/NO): NO